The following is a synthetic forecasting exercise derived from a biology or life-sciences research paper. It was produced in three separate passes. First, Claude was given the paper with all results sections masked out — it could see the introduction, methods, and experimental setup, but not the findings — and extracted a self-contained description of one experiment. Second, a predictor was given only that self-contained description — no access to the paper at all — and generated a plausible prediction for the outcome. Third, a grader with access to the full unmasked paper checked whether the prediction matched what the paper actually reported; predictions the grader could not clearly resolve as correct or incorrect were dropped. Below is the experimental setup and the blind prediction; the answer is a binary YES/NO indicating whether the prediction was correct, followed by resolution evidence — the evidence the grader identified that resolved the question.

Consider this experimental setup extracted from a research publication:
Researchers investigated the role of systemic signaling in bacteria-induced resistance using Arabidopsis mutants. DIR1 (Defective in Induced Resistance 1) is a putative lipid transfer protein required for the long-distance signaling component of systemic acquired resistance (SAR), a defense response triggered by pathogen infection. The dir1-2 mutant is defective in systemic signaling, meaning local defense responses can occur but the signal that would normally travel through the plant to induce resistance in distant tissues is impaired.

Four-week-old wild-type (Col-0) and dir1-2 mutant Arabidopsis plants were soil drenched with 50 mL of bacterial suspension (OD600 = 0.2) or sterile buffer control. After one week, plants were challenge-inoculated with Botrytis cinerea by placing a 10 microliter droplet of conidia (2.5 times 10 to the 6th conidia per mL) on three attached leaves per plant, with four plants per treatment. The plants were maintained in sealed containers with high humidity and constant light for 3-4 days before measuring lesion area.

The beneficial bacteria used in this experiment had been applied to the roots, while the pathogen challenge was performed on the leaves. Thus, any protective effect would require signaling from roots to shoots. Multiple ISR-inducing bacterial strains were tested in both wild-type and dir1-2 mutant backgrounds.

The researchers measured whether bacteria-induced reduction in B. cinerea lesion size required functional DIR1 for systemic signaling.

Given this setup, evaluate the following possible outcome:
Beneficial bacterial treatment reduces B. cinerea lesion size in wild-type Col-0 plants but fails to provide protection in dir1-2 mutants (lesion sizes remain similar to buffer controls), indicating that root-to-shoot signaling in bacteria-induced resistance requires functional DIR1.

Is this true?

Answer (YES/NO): YES